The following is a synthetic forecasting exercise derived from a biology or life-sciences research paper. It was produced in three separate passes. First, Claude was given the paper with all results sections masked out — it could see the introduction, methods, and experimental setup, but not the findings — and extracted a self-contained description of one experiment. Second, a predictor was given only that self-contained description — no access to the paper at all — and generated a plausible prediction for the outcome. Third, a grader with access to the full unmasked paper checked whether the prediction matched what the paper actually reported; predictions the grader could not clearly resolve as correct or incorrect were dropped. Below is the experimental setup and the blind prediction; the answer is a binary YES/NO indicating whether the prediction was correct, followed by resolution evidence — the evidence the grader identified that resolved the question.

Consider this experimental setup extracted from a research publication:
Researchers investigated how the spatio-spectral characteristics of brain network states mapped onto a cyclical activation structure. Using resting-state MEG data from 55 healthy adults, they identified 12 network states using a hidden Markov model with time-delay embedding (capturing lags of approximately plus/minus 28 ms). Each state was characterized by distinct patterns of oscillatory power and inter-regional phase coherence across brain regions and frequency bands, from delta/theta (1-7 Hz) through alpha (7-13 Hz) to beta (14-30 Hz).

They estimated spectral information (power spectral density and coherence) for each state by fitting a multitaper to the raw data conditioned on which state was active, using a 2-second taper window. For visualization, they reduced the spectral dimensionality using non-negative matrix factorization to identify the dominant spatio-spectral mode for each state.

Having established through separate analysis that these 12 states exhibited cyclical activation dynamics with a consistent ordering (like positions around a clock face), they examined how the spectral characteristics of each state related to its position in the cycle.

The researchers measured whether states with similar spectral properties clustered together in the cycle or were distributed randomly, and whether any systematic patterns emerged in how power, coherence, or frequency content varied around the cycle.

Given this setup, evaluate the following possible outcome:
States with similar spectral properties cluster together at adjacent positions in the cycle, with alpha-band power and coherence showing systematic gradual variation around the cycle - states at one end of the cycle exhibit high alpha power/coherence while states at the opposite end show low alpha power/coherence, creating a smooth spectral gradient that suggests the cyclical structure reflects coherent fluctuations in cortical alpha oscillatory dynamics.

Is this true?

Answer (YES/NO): NO